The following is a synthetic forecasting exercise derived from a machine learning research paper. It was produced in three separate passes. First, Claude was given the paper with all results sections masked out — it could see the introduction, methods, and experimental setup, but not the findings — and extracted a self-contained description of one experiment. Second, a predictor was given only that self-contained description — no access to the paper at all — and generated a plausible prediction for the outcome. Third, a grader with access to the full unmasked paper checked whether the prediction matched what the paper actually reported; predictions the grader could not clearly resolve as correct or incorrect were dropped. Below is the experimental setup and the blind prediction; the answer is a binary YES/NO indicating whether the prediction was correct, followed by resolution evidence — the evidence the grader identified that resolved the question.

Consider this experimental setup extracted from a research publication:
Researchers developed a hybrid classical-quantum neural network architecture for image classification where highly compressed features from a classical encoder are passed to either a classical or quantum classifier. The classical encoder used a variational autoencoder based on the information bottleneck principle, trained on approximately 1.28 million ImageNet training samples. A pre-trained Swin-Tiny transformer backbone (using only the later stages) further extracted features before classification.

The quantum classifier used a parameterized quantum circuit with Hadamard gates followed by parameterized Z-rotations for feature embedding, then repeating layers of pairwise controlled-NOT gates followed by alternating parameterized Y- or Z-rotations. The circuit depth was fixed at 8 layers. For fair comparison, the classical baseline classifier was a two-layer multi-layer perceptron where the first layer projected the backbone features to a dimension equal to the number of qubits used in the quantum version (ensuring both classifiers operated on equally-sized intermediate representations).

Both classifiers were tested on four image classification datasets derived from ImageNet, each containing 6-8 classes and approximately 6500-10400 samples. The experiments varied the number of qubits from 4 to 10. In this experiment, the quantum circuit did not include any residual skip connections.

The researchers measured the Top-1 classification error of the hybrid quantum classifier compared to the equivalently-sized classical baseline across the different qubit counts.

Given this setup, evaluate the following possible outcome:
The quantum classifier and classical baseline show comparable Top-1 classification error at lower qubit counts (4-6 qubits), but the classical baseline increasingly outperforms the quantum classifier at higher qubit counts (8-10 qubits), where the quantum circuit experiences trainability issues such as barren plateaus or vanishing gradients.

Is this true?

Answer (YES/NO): NO